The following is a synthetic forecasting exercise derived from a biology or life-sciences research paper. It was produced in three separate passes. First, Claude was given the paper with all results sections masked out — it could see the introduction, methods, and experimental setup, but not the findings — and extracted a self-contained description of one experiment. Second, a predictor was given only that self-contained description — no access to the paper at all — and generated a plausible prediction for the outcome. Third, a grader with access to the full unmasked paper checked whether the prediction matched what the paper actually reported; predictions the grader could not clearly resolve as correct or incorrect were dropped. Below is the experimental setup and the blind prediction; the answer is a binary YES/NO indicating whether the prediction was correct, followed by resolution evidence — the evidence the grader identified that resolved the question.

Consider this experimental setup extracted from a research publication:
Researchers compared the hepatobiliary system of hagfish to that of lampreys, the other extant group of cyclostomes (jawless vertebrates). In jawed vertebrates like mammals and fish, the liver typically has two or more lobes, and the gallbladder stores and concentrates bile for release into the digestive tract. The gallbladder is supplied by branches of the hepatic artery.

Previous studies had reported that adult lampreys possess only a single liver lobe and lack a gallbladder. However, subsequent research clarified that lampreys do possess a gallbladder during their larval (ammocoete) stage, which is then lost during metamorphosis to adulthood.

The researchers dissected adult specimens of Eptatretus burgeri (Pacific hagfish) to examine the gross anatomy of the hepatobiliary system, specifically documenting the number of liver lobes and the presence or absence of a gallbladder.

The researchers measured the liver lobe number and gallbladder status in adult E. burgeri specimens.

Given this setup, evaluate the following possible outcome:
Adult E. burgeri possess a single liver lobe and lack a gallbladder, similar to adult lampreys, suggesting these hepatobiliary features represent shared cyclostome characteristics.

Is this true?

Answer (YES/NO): NO